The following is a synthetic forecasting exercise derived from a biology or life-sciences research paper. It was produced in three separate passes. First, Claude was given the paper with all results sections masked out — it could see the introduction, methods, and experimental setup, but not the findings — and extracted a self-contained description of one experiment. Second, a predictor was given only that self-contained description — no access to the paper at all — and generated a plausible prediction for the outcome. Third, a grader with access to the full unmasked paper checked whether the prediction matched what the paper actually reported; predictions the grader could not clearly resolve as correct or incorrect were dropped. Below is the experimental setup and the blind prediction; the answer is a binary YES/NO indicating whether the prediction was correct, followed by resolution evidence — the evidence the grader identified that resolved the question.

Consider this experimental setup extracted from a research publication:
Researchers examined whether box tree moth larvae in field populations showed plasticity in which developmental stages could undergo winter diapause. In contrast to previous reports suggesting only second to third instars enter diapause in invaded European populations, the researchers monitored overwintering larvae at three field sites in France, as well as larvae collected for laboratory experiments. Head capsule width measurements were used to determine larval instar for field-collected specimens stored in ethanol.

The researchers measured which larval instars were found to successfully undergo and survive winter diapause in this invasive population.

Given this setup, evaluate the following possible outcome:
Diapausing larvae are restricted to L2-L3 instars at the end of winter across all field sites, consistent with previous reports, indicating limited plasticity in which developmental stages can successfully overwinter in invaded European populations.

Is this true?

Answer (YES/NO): NO